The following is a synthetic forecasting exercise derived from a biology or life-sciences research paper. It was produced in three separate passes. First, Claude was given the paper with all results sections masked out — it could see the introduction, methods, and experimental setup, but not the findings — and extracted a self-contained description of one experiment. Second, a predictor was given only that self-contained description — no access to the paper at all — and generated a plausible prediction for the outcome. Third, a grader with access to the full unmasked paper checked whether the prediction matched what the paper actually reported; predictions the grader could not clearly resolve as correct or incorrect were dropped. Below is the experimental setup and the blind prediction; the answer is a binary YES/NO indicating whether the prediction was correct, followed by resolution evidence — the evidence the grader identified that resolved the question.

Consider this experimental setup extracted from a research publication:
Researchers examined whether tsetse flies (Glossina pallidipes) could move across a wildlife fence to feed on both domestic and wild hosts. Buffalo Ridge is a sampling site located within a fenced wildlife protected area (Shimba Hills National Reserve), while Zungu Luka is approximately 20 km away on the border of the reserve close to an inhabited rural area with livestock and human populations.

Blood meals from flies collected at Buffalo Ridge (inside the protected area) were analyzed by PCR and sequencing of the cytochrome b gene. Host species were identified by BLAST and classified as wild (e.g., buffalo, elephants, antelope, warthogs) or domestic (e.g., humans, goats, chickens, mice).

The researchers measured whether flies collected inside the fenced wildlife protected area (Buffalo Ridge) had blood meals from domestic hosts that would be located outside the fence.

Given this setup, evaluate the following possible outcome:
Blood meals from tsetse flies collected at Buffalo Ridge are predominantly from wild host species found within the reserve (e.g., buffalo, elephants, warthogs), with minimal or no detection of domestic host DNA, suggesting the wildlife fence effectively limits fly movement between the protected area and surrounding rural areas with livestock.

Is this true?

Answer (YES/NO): NO